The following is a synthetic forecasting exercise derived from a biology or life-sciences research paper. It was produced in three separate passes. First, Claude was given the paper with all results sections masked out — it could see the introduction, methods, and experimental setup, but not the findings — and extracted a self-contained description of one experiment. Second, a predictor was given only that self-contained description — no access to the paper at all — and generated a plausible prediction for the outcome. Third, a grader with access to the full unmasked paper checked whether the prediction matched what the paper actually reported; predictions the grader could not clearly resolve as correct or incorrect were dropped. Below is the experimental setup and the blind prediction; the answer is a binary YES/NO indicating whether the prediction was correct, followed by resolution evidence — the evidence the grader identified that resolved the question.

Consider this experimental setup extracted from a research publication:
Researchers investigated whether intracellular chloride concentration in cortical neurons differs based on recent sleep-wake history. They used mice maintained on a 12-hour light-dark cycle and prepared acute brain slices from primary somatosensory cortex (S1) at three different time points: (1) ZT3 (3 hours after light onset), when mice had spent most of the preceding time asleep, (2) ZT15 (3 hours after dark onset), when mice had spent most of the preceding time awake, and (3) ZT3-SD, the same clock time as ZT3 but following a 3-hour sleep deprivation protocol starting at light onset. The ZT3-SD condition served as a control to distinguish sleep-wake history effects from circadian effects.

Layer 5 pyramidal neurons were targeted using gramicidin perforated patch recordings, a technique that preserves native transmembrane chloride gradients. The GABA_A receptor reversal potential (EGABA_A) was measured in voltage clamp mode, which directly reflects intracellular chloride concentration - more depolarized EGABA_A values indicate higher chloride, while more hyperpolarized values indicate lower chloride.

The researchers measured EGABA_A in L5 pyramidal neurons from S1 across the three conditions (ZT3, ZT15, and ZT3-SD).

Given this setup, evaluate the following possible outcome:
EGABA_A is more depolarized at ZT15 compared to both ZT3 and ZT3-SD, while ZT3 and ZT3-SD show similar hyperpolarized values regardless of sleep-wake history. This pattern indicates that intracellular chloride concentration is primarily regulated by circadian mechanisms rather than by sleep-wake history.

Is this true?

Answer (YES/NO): NO